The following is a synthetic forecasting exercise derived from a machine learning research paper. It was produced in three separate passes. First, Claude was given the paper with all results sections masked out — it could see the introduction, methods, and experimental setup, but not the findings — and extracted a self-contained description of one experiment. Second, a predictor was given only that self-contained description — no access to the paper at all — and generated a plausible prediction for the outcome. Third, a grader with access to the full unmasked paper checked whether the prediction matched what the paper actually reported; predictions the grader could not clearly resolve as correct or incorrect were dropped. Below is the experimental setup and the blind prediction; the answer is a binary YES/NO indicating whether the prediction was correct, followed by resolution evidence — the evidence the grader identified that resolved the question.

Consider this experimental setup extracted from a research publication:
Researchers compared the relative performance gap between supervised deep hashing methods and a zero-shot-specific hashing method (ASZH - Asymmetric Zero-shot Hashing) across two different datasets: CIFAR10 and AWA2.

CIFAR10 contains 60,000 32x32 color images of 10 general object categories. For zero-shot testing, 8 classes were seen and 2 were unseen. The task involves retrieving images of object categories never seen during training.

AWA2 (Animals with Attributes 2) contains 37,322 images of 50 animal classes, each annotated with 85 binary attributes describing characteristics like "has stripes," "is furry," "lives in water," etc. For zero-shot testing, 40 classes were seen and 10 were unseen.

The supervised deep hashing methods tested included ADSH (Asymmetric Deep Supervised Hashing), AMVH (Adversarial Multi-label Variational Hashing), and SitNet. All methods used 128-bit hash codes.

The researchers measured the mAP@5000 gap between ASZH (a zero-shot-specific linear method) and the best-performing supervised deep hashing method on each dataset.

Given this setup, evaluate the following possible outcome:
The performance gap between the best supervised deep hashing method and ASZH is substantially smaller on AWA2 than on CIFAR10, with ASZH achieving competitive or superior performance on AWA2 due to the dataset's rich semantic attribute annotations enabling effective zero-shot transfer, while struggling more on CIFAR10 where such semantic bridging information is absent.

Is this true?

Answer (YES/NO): YES